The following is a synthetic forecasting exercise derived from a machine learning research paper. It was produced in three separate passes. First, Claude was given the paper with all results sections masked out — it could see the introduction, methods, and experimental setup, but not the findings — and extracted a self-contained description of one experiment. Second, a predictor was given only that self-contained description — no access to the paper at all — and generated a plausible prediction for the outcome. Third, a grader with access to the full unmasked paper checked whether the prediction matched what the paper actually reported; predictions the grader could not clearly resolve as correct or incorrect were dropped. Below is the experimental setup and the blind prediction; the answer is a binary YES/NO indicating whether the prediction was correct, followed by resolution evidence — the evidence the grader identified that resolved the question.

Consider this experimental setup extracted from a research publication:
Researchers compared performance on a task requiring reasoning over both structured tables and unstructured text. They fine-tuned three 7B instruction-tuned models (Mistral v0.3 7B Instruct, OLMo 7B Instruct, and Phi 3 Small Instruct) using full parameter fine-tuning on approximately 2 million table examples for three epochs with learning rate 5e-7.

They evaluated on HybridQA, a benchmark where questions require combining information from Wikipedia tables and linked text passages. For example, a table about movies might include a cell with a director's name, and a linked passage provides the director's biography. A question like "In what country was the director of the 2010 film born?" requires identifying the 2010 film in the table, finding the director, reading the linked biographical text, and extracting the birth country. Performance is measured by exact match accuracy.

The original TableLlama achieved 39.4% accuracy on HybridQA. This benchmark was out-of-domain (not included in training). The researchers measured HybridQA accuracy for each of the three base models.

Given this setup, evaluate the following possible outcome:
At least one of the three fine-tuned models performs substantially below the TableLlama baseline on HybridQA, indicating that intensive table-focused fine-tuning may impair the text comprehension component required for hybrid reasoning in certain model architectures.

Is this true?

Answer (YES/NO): YES